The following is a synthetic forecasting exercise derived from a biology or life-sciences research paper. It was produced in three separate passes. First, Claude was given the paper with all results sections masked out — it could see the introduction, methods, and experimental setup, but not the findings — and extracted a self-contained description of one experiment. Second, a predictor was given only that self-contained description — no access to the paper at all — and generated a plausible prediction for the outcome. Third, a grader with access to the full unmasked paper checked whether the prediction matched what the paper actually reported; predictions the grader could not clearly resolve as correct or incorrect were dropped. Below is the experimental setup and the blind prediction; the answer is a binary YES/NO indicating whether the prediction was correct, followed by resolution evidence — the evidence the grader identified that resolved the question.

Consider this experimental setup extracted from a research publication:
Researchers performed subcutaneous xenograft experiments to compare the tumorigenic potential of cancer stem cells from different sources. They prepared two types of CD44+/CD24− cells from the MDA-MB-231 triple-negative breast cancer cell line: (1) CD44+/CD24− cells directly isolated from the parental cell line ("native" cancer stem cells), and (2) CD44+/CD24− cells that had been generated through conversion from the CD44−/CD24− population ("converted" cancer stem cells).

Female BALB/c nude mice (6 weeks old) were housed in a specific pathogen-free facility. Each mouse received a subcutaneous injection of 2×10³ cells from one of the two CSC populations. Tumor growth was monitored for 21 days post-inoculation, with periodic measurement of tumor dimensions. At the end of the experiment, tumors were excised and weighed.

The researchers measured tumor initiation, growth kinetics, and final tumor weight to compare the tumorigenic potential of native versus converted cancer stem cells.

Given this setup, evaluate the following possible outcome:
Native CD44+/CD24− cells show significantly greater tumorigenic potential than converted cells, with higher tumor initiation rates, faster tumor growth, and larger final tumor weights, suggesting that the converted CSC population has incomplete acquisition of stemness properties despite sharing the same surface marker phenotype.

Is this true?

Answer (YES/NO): NO